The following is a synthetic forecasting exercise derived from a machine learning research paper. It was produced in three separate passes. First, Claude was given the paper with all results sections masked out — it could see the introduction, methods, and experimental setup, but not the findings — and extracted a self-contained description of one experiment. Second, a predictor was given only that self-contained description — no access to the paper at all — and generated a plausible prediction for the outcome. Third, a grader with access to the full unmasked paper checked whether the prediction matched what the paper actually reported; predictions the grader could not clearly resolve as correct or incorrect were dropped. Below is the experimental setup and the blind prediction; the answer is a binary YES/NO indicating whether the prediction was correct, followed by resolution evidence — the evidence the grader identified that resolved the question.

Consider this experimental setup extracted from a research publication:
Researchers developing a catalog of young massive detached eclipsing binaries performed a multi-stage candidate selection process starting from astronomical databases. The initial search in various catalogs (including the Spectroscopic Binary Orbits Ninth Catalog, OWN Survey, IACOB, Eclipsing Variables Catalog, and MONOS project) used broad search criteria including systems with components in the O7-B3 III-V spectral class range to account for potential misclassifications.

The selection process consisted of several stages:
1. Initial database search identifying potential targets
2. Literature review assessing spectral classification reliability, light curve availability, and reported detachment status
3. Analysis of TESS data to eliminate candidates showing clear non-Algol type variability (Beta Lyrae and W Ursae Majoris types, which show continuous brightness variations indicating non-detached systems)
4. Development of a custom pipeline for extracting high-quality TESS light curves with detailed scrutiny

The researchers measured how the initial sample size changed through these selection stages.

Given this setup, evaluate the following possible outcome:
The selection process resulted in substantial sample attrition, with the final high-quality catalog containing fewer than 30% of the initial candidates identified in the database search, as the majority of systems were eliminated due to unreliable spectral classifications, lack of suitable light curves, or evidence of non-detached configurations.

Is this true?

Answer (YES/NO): YES